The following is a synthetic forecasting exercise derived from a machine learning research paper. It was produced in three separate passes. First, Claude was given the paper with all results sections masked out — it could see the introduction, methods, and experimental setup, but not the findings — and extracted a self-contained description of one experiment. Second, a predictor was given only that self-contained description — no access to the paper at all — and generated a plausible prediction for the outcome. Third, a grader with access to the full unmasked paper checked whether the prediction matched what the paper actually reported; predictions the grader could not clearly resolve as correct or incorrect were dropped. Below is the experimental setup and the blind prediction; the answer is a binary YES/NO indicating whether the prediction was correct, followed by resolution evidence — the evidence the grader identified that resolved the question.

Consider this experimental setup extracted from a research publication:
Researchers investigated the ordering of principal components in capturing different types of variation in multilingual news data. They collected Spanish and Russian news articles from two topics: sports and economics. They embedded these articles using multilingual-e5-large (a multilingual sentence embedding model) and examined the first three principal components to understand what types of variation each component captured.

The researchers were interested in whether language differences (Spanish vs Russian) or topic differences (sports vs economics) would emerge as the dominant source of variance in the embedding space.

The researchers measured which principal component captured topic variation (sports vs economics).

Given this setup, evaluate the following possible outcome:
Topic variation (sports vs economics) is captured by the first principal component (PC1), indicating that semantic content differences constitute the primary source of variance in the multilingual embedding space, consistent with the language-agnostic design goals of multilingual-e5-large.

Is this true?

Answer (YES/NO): NO